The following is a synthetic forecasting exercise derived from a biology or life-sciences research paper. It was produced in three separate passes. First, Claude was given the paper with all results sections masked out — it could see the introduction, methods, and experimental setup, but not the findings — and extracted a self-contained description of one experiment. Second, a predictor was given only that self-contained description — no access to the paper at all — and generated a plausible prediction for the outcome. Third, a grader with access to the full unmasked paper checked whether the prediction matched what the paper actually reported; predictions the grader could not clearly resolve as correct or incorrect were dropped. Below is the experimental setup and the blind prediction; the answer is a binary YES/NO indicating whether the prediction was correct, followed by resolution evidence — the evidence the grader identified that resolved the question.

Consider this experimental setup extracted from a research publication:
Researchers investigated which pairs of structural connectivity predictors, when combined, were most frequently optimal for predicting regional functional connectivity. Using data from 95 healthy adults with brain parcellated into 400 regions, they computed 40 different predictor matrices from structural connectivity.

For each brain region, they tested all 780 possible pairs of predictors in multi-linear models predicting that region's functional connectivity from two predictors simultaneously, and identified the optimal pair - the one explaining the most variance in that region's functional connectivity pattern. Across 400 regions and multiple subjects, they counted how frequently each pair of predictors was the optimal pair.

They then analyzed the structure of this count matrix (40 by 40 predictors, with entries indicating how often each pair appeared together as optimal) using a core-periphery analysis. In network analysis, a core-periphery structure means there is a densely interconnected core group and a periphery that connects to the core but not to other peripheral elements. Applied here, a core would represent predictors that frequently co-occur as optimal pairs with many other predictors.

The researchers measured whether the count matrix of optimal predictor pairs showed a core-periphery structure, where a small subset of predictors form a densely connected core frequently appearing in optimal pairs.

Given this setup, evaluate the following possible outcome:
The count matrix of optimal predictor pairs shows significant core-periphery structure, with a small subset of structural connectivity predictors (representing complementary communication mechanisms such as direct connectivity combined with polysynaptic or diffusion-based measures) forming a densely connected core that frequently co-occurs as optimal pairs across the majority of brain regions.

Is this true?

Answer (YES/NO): NO